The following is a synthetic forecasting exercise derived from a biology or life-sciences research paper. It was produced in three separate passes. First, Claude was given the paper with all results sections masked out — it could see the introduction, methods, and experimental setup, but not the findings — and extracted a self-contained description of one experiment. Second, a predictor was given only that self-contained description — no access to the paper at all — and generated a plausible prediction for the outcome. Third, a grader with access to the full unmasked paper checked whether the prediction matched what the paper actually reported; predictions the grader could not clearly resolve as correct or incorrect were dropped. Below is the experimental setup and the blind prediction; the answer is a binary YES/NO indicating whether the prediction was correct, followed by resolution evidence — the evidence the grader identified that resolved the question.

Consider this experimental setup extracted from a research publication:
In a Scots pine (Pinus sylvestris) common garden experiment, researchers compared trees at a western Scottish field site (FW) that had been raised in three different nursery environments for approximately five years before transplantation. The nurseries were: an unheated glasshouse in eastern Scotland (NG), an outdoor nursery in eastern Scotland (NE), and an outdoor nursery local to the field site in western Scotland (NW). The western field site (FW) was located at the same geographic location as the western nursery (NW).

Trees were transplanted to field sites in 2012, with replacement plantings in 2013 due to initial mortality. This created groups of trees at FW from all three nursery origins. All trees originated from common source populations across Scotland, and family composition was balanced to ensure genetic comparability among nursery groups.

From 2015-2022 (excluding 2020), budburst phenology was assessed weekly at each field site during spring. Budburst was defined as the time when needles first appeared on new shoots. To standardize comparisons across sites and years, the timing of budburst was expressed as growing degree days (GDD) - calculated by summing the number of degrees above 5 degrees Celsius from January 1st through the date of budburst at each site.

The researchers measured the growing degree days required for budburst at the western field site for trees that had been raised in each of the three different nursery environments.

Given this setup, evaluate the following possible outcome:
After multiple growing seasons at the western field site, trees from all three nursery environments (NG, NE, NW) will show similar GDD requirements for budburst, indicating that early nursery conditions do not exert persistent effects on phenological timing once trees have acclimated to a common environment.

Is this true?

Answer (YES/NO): NO